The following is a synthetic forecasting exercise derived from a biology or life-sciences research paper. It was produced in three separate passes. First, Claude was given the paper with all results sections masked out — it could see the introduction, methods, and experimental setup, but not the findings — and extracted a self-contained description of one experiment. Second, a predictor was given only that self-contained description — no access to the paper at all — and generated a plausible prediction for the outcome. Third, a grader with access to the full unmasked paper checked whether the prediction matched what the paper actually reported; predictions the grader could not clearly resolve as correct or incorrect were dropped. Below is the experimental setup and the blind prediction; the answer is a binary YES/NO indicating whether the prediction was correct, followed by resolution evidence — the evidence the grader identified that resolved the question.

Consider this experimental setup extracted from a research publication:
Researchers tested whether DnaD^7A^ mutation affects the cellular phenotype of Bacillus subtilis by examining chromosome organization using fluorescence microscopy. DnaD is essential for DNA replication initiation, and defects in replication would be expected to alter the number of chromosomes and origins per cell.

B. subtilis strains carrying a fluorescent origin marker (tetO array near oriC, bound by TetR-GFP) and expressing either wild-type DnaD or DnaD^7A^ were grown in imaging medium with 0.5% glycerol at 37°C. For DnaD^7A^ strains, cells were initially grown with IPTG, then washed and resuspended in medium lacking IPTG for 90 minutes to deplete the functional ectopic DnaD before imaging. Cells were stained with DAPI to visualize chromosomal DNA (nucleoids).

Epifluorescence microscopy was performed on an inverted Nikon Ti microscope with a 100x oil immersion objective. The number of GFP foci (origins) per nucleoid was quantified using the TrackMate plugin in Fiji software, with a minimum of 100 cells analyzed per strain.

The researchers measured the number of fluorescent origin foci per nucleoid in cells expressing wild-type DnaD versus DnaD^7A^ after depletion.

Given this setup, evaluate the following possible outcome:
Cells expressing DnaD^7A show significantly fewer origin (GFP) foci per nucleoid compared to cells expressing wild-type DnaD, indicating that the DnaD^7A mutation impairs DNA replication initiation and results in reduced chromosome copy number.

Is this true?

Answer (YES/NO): YES